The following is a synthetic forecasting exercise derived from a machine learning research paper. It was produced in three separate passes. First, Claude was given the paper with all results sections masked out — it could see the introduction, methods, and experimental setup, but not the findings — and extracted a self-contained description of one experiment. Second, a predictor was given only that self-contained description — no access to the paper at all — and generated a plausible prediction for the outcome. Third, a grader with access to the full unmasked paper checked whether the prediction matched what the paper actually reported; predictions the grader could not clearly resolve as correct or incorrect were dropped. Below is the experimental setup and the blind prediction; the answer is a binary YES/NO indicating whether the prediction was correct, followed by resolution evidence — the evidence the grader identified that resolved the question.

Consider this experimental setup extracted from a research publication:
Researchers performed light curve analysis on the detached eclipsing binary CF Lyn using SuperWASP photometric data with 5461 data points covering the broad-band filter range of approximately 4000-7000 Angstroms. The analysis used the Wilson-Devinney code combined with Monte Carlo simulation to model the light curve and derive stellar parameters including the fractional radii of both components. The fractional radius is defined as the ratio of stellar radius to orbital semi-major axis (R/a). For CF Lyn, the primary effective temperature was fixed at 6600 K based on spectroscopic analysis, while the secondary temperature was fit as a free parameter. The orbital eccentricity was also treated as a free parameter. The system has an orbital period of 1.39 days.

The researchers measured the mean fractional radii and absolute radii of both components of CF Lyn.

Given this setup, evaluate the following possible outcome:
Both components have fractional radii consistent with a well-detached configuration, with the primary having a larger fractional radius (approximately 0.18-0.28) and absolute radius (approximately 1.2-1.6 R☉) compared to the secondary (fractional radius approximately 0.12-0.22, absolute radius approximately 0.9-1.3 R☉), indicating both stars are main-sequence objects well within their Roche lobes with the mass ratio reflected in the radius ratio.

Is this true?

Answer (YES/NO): NO